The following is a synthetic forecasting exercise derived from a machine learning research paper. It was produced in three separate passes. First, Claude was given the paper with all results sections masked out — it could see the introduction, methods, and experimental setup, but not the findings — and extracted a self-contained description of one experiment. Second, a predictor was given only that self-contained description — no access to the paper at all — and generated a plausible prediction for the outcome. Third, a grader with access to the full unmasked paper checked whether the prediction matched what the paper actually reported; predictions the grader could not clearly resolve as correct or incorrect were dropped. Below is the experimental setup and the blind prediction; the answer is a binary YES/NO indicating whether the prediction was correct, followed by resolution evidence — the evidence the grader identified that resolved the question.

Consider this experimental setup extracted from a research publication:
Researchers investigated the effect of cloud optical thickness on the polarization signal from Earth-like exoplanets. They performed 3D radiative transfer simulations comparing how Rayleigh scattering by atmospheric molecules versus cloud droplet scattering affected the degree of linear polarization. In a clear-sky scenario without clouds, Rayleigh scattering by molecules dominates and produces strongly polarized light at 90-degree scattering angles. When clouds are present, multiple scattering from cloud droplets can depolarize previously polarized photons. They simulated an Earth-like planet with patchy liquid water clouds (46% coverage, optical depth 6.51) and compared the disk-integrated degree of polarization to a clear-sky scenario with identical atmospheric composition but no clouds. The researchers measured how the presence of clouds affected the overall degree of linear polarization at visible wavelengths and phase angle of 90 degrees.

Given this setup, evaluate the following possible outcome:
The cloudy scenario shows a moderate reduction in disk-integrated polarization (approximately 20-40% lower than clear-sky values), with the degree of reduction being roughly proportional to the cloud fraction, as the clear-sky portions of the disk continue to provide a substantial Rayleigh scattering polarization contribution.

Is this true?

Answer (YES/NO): NO